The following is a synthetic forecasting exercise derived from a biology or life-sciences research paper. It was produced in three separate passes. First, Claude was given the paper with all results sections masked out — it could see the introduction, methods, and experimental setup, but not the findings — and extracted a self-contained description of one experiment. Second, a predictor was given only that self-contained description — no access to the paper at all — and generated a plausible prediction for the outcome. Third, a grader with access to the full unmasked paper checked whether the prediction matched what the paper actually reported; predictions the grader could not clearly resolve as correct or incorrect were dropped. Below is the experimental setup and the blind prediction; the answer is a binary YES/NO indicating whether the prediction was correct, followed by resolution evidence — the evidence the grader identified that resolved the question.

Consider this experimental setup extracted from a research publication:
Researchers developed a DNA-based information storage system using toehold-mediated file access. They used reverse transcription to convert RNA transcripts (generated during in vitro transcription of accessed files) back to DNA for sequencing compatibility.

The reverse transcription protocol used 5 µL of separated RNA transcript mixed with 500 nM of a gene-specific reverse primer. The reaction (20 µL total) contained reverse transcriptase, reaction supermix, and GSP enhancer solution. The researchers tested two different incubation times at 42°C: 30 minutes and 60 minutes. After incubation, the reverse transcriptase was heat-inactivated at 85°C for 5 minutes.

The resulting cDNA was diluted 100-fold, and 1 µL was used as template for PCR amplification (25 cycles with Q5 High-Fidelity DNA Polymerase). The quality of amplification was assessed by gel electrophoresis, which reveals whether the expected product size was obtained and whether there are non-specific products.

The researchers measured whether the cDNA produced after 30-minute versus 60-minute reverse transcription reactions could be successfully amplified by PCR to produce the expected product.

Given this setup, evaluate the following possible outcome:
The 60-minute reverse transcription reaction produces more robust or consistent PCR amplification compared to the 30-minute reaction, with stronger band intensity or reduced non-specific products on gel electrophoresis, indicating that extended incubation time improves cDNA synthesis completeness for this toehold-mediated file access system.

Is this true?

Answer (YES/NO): NO